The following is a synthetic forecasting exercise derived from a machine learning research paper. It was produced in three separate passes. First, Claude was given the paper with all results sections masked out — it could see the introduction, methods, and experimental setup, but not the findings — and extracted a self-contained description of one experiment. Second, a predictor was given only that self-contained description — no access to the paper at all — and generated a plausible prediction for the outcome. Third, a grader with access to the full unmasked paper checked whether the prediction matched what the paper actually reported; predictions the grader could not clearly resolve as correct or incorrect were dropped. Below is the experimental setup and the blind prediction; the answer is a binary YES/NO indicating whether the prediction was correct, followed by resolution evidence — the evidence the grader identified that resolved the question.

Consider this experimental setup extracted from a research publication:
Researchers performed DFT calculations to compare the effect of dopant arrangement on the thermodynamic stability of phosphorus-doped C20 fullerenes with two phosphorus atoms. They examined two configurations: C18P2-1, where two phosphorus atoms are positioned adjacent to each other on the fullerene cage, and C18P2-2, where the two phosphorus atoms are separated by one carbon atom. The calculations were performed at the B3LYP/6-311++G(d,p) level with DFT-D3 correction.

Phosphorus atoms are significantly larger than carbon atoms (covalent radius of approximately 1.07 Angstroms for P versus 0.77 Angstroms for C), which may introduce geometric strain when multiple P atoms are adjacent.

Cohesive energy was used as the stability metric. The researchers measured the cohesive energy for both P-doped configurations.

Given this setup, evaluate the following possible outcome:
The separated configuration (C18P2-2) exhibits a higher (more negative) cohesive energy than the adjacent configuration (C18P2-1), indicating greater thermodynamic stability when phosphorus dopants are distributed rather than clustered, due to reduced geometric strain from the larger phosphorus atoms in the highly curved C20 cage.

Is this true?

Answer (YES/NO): YES